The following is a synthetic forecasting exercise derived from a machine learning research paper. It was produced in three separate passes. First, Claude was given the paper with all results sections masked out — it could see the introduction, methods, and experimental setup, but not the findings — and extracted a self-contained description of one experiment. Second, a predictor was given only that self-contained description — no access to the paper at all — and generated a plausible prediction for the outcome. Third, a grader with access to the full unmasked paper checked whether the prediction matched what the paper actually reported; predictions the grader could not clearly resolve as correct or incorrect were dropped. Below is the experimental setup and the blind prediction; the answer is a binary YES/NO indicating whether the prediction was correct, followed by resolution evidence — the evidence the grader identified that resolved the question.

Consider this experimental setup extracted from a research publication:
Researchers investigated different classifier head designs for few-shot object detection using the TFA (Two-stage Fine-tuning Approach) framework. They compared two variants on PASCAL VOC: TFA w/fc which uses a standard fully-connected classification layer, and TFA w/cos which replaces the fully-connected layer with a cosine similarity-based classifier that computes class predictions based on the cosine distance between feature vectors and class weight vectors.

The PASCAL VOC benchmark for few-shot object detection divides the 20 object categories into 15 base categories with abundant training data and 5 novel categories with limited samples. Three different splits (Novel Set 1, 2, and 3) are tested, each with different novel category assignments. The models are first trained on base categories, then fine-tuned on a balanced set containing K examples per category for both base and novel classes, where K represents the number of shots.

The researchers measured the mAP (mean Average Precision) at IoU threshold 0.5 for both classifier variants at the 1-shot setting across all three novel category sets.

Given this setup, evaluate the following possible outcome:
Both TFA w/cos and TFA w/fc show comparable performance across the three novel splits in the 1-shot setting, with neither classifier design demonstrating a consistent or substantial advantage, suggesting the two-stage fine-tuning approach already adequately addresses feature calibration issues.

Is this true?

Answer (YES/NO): NO